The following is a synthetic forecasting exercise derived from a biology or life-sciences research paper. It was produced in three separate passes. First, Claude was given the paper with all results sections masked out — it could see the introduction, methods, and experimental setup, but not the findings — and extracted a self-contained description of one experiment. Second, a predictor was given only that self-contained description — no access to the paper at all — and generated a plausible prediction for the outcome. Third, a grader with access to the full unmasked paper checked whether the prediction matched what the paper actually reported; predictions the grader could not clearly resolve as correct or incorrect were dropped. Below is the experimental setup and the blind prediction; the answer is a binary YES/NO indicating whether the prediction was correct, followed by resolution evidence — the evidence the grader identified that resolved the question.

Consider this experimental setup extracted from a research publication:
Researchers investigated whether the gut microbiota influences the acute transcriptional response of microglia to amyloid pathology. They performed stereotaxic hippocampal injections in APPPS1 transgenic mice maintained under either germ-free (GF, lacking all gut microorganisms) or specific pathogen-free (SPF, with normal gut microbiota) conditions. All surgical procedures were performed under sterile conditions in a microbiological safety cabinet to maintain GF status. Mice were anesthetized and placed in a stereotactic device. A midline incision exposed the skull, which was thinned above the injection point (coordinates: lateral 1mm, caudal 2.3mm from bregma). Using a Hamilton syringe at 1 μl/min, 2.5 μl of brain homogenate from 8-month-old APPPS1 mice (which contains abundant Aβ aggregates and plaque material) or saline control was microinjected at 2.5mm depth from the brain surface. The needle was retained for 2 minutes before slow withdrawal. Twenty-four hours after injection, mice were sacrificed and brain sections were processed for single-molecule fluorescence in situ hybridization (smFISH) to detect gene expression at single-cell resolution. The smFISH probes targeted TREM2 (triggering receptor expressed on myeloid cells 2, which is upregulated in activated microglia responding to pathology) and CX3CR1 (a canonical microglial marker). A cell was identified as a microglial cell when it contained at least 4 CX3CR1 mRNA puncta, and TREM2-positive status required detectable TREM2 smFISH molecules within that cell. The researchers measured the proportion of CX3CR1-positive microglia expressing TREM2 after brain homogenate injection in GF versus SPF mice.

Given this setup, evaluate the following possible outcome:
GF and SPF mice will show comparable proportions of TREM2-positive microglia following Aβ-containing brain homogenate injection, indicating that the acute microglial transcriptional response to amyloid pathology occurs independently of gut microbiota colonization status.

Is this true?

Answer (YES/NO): NO